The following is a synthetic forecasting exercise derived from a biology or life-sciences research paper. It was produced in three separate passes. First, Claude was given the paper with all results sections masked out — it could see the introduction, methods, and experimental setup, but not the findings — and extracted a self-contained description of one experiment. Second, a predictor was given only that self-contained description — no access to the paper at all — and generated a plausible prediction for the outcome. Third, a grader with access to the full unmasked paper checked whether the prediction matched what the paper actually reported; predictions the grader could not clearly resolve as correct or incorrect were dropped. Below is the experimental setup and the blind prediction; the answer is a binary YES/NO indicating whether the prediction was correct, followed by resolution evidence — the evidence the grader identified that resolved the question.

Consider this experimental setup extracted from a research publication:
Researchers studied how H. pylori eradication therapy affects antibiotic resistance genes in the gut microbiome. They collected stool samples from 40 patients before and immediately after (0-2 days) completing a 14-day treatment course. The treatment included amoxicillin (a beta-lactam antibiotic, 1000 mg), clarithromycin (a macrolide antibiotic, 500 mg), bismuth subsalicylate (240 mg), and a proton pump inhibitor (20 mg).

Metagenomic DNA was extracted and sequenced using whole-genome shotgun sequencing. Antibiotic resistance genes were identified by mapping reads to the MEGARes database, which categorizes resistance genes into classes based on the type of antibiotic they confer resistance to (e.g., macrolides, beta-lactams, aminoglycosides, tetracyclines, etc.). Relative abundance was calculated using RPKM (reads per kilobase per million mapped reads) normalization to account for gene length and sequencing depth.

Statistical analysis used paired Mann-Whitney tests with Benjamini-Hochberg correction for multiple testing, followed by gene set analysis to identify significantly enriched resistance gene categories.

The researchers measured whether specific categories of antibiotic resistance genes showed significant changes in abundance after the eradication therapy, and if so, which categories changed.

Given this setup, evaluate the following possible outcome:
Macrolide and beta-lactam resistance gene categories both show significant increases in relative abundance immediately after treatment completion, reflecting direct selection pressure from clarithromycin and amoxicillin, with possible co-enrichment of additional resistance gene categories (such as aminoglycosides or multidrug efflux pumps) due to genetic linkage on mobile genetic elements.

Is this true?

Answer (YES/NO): NO